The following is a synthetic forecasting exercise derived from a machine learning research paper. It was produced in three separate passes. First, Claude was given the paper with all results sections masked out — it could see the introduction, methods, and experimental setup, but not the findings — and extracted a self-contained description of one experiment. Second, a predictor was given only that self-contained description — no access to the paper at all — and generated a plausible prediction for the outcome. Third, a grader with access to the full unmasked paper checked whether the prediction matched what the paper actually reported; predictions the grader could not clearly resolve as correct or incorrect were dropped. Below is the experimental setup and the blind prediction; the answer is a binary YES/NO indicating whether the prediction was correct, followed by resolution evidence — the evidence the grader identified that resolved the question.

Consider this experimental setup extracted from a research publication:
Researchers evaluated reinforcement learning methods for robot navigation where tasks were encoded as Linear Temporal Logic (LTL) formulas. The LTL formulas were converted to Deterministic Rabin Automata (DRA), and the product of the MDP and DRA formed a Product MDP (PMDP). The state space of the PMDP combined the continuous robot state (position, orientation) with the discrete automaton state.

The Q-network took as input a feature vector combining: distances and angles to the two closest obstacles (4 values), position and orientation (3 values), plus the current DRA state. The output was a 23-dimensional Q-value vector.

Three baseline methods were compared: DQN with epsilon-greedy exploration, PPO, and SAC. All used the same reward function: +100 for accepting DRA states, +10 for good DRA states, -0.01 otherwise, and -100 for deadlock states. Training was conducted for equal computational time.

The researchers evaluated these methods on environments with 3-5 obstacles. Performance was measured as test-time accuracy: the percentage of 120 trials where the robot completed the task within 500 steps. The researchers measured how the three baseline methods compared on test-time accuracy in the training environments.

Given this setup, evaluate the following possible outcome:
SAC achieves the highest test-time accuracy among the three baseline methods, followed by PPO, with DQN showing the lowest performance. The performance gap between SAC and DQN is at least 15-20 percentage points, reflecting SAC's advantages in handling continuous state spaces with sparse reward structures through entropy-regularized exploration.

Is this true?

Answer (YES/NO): NO